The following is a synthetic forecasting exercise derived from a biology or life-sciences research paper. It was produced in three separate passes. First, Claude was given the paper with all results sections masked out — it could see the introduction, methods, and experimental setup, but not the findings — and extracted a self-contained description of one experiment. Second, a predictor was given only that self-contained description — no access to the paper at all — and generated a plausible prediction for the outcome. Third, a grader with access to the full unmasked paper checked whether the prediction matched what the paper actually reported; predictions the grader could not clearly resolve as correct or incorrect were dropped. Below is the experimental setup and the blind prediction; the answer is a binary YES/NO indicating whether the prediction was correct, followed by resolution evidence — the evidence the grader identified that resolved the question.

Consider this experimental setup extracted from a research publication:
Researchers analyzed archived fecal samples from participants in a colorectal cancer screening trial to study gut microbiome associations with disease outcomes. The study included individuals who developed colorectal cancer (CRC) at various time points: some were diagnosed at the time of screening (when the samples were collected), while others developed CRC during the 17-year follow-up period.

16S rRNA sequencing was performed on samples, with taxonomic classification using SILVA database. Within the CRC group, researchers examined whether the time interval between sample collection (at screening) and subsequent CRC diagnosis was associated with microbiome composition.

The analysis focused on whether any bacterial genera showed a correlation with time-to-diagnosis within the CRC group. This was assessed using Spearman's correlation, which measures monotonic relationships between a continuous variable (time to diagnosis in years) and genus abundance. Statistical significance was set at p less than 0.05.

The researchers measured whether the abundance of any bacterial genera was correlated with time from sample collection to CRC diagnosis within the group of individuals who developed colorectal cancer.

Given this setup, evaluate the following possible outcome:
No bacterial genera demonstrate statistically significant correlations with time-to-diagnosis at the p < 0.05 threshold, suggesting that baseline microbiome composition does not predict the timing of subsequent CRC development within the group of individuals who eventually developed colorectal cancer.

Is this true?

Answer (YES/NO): NO